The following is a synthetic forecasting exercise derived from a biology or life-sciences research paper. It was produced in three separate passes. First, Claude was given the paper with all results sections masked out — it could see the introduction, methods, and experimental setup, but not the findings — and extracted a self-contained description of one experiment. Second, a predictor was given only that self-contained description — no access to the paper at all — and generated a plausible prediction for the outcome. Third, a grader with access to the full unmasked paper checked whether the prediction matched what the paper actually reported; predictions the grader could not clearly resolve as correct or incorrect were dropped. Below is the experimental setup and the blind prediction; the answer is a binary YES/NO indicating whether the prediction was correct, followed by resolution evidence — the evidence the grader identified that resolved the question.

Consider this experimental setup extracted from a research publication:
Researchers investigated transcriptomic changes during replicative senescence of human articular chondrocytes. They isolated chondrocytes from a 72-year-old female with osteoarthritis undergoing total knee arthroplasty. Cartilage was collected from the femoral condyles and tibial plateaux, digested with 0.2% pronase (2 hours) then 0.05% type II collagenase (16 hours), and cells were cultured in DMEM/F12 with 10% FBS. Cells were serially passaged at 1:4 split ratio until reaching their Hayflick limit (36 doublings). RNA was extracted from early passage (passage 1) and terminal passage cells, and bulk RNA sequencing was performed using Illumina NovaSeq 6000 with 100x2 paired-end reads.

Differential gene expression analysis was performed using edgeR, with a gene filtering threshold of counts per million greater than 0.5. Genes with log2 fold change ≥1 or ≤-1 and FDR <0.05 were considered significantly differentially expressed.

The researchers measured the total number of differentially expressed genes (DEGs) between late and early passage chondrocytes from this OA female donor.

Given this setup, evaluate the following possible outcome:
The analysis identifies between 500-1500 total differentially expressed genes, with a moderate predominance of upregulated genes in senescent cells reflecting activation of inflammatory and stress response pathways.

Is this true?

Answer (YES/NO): NO